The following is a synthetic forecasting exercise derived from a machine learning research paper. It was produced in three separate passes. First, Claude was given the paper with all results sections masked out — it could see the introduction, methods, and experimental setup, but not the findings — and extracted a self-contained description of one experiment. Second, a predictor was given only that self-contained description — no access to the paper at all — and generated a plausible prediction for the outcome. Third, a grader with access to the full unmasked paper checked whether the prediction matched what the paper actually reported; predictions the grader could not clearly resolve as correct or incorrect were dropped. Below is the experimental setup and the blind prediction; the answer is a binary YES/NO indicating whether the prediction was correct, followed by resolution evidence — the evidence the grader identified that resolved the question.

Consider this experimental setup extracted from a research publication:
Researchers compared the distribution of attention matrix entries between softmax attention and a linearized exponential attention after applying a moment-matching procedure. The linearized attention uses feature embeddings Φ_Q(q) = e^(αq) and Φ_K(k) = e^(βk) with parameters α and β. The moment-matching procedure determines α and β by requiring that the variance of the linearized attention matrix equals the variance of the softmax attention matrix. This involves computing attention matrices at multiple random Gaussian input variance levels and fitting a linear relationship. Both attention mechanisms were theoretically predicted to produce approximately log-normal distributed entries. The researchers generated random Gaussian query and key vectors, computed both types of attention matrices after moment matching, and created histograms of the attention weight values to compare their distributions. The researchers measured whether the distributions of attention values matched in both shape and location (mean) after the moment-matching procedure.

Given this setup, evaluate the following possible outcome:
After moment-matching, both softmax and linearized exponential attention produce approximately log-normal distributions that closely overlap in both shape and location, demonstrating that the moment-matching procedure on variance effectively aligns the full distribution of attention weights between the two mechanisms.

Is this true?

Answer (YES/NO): NO